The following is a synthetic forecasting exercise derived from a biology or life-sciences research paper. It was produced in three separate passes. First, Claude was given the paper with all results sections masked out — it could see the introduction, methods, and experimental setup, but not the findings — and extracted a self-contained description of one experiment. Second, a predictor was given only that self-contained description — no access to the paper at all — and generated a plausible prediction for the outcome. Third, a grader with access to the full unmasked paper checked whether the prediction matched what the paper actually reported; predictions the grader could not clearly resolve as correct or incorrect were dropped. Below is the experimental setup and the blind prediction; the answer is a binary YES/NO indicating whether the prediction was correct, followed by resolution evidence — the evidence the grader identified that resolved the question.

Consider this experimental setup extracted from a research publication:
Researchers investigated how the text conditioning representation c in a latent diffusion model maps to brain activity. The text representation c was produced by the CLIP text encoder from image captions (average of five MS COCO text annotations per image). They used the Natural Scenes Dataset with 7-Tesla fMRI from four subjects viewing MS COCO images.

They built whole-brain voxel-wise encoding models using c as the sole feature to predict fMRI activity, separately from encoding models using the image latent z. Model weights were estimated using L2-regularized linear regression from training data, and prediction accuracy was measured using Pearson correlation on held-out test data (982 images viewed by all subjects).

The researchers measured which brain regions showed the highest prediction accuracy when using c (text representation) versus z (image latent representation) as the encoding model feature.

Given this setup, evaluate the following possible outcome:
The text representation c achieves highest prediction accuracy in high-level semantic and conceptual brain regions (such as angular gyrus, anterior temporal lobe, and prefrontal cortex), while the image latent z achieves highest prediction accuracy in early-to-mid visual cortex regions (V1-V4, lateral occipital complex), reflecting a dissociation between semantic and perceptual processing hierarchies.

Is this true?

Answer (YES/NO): NO